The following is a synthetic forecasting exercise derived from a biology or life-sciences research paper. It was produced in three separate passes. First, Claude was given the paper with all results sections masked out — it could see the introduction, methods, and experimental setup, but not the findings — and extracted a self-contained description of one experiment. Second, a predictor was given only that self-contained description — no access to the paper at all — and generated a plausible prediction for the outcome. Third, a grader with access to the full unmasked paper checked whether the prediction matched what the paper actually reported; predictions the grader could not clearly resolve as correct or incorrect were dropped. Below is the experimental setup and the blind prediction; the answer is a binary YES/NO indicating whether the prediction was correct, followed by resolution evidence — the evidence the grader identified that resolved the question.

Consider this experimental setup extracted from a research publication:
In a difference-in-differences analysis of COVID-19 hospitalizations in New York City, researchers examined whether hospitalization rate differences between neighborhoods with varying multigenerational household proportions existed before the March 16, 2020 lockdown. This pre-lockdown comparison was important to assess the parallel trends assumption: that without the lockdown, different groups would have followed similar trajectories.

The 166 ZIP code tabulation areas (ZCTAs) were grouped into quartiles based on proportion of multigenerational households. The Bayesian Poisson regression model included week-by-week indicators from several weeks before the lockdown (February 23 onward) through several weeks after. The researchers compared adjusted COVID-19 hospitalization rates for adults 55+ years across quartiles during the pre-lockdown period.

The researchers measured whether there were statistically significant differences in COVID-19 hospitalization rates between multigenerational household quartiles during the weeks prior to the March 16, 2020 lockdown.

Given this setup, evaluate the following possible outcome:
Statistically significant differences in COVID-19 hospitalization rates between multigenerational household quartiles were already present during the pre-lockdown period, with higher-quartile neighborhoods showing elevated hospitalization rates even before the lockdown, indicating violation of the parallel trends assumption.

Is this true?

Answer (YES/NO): NO